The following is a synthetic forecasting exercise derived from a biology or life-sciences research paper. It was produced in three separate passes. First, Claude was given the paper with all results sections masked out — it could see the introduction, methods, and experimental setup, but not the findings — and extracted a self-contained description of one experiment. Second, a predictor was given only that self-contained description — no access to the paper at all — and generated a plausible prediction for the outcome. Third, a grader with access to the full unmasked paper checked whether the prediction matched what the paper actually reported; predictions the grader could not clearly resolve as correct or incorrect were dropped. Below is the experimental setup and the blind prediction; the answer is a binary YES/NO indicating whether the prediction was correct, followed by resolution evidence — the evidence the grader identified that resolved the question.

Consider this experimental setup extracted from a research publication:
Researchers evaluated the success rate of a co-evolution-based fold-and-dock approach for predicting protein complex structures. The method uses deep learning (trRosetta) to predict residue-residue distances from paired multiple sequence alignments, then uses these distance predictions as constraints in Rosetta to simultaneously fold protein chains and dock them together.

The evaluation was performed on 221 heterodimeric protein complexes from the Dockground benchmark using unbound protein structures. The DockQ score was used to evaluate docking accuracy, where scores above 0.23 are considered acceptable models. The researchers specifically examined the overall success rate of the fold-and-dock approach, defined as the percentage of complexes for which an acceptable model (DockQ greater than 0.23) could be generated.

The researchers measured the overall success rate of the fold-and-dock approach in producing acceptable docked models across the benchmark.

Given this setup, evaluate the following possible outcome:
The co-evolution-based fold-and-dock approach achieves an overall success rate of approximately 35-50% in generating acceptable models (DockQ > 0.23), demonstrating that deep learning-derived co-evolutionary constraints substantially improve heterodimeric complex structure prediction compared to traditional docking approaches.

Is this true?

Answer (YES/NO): NO